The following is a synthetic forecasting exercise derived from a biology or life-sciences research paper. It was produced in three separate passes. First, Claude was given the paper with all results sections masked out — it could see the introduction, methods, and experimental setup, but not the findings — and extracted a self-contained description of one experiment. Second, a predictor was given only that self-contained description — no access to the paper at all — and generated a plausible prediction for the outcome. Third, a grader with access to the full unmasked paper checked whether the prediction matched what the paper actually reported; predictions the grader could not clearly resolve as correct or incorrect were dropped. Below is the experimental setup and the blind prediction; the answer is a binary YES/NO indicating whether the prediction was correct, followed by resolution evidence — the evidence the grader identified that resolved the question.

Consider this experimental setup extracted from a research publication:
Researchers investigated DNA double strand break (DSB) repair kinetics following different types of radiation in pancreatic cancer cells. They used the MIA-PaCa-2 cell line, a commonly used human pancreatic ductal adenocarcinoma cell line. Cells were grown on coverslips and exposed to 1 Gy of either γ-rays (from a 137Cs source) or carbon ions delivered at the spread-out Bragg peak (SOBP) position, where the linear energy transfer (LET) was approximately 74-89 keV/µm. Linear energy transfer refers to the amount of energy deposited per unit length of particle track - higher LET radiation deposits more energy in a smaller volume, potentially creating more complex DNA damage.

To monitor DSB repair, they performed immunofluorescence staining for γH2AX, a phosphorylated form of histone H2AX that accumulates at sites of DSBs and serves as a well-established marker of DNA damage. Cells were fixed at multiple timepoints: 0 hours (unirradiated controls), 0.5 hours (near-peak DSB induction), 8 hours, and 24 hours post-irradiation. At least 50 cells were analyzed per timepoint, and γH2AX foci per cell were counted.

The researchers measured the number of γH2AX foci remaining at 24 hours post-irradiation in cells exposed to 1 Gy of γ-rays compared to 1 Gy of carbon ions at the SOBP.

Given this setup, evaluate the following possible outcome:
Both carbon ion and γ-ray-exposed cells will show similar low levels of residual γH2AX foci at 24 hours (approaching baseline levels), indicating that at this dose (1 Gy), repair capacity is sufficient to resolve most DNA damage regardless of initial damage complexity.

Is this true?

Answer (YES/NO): NO